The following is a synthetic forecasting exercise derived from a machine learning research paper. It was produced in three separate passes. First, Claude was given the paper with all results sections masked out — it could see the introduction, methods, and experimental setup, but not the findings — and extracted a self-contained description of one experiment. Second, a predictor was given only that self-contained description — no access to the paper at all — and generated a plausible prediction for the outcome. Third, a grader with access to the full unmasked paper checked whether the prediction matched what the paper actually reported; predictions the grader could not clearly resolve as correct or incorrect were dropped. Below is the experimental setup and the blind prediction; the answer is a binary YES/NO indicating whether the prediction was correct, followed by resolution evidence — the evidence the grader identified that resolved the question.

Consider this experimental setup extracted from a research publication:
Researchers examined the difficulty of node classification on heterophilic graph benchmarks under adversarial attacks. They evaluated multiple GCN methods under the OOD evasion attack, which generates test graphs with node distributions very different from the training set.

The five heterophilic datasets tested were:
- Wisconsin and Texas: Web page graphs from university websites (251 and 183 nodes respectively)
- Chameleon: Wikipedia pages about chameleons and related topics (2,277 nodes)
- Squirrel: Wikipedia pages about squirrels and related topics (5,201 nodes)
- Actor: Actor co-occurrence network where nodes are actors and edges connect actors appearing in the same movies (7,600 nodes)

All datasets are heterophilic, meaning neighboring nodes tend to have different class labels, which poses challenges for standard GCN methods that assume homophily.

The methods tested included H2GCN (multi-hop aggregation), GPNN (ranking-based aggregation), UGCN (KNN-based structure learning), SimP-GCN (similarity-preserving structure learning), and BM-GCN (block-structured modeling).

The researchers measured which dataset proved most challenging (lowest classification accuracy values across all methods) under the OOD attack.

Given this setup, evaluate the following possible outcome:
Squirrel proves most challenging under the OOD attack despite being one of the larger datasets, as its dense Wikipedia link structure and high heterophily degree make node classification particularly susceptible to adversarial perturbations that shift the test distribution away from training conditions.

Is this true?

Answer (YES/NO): NO